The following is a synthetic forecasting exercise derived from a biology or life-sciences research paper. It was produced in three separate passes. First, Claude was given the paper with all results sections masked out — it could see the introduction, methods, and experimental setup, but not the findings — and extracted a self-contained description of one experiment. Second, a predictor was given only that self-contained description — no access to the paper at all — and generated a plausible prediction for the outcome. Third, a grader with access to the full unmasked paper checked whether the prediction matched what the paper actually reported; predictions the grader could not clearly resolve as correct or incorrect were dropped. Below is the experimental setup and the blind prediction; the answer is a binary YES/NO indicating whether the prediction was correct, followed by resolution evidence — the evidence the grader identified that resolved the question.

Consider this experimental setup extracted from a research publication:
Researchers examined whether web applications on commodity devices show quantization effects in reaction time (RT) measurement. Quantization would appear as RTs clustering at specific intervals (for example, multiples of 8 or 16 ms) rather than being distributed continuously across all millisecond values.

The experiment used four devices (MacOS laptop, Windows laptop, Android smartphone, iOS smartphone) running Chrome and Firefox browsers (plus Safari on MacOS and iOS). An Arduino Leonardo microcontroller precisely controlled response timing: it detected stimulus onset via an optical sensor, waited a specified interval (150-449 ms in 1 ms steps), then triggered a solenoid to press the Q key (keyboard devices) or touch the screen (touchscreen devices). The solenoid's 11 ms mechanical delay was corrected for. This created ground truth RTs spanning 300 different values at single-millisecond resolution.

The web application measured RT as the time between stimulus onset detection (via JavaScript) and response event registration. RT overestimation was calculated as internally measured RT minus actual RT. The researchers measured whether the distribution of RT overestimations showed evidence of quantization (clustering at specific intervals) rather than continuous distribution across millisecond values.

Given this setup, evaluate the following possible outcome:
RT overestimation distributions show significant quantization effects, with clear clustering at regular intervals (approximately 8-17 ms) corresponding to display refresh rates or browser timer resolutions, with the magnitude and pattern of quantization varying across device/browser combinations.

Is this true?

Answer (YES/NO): NO